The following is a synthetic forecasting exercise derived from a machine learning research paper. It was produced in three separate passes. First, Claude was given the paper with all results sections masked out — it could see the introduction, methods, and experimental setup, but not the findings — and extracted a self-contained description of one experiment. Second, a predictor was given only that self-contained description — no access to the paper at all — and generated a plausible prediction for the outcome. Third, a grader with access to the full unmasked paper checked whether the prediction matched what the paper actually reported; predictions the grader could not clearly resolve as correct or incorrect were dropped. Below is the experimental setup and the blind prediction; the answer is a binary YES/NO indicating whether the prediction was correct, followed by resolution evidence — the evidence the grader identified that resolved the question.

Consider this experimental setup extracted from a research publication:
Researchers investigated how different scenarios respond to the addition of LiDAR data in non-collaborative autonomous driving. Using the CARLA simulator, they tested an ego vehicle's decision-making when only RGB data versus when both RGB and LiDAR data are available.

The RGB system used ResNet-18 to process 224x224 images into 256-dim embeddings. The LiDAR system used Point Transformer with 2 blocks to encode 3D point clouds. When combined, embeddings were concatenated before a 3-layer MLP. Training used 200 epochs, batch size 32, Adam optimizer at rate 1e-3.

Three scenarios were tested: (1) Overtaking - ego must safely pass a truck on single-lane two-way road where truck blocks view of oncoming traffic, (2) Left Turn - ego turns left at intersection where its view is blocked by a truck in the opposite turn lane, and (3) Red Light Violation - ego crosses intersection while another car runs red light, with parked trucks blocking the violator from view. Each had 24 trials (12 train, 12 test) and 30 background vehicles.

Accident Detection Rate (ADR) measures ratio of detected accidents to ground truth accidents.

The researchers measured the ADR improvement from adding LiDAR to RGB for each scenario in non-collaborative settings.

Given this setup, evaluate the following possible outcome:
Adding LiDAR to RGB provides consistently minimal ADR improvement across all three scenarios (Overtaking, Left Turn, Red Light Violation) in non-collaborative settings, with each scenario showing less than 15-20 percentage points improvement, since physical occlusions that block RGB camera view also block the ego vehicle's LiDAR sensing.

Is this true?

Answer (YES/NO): NO